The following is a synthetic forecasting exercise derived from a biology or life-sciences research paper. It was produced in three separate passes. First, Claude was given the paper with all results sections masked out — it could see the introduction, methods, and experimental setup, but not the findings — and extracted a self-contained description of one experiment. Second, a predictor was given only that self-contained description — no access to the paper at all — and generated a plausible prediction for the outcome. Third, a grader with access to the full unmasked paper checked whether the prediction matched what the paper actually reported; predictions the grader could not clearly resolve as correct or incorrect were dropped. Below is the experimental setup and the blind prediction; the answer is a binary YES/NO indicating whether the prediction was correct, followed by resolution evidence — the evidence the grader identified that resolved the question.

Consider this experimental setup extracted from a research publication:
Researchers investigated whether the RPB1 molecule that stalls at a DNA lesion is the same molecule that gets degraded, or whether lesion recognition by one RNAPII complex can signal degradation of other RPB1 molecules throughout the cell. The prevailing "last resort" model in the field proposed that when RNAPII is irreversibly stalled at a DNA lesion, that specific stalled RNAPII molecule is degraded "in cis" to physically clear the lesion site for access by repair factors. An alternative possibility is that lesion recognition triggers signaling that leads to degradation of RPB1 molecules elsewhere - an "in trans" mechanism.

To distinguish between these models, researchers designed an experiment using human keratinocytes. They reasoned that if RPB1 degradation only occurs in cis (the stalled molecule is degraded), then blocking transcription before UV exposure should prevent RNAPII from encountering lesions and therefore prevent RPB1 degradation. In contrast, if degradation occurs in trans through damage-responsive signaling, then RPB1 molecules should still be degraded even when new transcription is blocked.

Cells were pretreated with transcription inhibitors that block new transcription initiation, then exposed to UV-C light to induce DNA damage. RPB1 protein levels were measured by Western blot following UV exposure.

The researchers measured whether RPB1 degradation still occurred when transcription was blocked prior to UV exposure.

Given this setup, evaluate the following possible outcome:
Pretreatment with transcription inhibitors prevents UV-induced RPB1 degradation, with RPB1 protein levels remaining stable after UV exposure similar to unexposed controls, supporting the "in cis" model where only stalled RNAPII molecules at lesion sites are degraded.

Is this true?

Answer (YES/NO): NO